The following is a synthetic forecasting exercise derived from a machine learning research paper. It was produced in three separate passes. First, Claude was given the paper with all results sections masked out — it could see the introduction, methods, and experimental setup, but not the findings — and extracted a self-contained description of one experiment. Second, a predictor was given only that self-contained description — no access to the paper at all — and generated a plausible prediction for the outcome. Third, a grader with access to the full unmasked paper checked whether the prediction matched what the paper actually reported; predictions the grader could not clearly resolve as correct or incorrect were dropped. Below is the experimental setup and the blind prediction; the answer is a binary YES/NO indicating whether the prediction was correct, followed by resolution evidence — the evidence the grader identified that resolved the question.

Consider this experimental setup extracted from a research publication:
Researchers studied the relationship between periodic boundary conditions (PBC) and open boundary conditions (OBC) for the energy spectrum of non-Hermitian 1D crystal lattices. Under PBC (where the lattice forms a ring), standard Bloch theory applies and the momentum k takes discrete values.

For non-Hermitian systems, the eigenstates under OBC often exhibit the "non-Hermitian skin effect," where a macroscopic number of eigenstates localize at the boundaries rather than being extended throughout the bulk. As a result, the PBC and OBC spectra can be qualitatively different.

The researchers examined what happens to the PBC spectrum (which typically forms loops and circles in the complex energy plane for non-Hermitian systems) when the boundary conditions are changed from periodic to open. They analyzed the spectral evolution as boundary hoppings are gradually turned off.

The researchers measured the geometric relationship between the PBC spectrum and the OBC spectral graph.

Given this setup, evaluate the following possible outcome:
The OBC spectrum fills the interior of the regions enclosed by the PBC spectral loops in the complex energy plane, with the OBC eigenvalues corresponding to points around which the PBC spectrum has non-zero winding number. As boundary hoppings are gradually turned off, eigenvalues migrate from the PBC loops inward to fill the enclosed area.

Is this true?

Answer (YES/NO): NO